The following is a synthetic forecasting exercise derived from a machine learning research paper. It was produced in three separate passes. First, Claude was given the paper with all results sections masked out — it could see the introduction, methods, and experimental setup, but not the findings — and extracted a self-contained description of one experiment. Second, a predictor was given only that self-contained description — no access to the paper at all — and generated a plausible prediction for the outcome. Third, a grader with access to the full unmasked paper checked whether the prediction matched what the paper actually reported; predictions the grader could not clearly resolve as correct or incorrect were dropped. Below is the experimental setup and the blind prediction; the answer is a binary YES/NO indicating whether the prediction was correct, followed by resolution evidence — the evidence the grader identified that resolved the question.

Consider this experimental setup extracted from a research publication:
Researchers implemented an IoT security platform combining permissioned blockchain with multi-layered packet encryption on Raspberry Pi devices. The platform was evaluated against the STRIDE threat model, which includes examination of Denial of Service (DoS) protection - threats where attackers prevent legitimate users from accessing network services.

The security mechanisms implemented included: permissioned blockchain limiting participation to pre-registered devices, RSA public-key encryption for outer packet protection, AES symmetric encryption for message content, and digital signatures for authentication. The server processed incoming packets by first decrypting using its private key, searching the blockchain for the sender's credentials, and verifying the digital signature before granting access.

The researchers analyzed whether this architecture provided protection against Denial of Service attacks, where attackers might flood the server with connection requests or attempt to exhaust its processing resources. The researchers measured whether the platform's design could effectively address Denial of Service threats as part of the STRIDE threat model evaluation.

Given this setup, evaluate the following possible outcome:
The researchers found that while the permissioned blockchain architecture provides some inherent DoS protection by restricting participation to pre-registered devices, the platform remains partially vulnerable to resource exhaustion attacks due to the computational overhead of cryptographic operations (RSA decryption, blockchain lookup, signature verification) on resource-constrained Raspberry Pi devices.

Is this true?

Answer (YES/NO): NO